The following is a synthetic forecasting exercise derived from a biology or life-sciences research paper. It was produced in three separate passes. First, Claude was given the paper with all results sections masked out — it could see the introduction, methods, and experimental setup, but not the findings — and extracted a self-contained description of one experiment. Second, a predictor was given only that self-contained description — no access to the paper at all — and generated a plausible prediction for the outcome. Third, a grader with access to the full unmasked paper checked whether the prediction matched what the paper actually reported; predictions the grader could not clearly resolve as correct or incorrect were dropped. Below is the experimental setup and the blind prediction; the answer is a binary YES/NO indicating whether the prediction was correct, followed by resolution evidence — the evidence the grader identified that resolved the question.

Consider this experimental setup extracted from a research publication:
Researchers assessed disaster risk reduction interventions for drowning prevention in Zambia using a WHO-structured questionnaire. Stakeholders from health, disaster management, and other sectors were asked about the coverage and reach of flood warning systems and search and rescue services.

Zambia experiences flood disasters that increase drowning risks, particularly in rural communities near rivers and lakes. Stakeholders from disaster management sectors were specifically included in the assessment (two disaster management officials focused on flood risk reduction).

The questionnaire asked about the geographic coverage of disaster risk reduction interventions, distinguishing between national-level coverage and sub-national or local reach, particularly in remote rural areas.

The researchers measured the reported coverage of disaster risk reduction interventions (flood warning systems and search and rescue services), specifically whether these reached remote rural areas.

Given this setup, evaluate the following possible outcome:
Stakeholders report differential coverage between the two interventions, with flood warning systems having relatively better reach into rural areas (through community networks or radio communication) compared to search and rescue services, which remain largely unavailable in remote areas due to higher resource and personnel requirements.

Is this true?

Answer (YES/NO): NO